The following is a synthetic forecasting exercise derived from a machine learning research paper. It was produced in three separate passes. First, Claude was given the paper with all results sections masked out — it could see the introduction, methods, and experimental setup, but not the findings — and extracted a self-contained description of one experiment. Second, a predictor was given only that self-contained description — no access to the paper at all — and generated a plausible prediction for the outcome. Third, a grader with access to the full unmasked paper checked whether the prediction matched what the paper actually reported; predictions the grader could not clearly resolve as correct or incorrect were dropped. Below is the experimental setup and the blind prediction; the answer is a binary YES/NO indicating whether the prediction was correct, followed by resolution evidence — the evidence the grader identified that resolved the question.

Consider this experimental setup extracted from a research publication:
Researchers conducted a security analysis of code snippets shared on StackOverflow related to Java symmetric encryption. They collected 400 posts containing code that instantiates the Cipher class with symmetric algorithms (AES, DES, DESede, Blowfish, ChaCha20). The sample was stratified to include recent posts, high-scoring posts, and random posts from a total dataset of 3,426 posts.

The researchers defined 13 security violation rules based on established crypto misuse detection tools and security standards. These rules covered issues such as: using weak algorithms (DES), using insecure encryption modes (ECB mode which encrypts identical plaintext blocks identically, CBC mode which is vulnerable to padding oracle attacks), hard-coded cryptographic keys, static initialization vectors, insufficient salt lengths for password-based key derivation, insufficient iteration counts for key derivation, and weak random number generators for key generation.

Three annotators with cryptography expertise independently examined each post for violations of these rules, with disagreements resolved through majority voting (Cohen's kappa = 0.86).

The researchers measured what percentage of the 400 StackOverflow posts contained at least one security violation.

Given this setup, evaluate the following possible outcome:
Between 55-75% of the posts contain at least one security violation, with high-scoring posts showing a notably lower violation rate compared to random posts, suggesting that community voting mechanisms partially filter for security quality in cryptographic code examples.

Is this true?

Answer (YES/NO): NO